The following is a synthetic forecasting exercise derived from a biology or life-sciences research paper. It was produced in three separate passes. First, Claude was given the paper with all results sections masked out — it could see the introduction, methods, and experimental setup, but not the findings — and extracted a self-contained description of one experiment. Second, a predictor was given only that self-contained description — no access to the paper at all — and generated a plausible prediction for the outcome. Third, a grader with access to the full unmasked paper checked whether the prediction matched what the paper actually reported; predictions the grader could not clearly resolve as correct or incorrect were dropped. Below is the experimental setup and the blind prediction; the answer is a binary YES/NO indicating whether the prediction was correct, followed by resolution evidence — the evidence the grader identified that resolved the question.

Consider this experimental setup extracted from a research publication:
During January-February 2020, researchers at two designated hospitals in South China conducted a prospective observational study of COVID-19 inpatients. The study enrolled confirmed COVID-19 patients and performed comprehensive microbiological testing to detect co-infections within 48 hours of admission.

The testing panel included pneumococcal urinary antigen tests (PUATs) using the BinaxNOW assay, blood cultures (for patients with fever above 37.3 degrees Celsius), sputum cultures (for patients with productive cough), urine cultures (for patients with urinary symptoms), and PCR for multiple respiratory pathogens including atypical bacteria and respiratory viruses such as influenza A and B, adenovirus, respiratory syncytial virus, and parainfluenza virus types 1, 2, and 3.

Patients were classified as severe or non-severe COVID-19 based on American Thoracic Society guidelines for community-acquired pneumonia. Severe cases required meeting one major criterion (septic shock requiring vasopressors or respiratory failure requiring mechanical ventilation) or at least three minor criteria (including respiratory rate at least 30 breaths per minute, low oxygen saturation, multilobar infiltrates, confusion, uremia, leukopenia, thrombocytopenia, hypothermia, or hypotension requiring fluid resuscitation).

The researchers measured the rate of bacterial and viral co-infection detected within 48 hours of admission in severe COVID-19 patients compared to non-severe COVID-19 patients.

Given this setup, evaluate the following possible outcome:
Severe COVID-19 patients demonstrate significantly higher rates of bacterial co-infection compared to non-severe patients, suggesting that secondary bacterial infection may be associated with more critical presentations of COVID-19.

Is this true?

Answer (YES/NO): NO